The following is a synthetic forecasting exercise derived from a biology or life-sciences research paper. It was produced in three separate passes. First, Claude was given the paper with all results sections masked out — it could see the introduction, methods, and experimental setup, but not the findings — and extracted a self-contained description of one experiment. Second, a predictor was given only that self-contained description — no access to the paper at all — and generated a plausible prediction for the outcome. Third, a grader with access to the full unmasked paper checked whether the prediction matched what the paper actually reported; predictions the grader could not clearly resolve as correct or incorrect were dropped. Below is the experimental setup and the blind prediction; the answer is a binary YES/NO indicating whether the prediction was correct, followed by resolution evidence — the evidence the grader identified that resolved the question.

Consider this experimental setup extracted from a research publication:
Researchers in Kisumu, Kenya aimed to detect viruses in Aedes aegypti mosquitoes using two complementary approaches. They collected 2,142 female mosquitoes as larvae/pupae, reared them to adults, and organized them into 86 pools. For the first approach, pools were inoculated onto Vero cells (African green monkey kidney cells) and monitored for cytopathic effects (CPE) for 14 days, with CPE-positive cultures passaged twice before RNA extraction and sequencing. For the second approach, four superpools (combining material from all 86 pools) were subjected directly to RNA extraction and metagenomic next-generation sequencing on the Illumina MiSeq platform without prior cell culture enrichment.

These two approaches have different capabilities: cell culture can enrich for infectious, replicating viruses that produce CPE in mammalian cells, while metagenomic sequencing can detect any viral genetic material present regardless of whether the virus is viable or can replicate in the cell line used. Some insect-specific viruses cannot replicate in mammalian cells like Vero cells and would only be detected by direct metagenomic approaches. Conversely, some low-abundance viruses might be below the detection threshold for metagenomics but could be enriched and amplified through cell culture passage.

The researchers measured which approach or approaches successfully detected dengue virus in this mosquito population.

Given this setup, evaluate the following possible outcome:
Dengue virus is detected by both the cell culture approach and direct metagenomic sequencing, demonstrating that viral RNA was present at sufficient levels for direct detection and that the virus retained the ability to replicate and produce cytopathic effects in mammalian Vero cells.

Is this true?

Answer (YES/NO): NO